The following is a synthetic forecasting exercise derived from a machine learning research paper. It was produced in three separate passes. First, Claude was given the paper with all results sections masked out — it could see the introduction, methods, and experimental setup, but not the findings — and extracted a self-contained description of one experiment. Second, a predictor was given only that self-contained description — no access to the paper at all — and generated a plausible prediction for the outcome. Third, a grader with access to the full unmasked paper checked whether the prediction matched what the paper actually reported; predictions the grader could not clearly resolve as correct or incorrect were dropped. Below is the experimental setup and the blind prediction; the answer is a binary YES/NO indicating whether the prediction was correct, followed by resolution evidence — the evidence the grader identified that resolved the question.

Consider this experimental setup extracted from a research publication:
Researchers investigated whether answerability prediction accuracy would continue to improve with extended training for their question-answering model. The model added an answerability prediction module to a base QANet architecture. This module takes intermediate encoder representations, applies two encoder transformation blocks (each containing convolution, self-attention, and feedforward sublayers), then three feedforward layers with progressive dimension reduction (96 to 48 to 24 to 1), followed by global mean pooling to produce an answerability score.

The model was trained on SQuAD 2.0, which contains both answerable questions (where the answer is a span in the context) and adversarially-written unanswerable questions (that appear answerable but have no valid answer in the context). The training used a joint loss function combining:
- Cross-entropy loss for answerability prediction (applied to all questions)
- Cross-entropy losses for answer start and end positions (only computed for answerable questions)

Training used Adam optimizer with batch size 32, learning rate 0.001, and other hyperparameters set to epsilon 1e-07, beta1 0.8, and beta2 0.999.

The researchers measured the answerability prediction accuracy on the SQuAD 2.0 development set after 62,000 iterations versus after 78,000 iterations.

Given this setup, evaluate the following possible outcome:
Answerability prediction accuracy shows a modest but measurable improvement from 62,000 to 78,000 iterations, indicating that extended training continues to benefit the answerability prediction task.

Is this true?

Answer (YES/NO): YES